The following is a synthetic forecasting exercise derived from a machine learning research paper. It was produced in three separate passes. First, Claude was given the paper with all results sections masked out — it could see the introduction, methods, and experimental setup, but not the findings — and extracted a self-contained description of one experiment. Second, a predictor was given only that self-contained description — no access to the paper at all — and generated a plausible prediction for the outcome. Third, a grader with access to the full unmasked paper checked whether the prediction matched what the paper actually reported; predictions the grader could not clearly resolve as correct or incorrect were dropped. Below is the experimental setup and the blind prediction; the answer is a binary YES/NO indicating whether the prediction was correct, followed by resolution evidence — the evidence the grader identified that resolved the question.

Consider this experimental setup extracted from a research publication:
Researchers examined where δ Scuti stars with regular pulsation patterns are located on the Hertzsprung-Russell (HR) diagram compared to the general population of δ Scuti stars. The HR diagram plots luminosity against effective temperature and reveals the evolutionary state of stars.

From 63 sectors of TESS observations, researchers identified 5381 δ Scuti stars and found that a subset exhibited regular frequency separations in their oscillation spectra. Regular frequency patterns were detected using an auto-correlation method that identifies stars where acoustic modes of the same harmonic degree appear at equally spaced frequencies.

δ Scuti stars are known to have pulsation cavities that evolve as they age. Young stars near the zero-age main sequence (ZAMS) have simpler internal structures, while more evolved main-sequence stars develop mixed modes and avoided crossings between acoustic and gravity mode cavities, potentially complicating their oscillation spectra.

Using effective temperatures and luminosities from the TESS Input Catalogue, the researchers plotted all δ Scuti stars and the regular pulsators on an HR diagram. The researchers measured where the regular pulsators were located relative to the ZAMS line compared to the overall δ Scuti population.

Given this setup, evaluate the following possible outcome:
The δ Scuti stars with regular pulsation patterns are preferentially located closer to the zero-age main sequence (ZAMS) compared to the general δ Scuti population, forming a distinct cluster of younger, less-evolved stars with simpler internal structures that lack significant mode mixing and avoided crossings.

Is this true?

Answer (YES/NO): YES